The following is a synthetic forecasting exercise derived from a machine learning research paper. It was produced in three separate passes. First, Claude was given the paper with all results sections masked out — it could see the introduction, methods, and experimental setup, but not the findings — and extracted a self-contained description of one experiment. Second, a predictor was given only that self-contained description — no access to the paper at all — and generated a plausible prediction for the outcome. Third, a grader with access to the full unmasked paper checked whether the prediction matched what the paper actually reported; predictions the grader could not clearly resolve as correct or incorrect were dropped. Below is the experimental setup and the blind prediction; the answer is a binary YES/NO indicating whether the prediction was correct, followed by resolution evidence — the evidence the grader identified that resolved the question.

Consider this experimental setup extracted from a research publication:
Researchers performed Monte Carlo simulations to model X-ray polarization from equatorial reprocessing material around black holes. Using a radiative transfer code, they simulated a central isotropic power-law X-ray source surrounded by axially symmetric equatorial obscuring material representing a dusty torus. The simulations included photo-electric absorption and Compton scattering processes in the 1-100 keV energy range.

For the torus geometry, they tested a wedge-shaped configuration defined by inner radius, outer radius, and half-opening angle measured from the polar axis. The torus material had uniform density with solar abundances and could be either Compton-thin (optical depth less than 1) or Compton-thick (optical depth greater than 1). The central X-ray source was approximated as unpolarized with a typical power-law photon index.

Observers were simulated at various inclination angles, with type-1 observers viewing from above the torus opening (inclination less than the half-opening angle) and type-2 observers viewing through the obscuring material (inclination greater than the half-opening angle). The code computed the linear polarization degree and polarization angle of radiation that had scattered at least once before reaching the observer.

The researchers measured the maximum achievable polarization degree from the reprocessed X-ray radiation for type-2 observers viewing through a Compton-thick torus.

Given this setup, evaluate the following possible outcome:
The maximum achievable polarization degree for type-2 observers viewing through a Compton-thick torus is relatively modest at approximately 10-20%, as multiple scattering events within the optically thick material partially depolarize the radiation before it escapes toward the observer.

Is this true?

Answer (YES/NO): NO